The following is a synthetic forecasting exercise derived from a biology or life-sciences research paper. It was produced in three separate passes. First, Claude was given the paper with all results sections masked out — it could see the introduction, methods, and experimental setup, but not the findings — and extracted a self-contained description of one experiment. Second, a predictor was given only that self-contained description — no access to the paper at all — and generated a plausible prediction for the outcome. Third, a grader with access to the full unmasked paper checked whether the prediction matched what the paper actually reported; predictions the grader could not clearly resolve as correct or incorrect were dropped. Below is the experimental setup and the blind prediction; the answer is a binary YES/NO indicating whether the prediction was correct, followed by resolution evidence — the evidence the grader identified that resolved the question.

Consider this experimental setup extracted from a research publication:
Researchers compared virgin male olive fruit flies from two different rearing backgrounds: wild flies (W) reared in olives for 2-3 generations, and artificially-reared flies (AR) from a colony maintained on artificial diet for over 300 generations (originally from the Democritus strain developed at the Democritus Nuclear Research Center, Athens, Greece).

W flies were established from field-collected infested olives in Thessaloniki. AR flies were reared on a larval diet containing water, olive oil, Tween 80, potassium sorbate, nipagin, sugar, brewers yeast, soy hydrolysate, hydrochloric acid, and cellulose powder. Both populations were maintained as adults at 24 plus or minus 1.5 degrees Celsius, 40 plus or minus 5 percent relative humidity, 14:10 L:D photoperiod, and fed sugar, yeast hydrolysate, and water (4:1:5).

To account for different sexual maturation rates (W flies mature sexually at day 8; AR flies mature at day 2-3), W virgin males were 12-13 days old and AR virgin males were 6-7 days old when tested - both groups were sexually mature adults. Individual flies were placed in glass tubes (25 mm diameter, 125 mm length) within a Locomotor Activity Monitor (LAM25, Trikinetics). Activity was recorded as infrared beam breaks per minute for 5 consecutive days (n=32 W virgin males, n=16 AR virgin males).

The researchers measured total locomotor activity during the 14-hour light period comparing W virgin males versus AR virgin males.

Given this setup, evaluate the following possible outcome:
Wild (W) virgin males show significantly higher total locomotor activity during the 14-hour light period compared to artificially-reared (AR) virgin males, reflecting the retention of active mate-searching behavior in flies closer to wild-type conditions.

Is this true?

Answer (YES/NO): YES